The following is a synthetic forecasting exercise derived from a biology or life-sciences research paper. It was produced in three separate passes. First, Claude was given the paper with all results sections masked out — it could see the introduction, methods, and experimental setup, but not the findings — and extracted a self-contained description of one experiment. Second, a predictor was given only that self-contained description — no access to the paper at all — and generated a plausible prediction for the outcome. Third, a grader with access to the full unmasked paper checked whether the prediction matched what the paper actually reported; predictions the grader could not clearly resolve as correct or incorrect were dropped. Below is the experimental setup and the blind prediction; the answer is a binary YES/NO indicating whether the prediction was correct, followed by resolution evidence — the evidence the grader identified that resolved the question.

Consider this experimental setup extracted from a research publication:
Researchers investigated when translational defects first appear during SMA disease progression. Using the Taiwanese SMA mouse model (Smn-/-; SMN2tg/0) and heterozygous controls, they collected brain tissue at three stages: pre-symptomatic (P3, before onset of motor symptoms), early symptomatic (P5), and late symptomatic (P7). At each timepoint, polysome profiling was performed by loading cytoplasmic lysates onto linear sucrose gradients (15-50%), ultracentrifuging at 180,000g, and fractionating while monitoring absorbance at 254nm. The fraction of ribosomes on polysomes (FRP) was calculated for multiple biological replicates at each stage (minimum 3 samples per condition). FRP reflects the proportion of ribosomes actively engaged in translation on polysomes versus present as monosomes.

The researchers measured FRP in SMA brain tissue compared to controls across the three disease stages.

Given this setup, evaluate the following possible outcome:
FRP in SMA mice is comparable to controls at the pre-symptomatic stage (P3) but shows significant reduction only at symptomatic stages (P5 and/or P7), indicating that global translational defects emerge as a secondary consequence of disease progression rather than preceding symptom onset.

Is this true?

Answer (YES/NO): YES